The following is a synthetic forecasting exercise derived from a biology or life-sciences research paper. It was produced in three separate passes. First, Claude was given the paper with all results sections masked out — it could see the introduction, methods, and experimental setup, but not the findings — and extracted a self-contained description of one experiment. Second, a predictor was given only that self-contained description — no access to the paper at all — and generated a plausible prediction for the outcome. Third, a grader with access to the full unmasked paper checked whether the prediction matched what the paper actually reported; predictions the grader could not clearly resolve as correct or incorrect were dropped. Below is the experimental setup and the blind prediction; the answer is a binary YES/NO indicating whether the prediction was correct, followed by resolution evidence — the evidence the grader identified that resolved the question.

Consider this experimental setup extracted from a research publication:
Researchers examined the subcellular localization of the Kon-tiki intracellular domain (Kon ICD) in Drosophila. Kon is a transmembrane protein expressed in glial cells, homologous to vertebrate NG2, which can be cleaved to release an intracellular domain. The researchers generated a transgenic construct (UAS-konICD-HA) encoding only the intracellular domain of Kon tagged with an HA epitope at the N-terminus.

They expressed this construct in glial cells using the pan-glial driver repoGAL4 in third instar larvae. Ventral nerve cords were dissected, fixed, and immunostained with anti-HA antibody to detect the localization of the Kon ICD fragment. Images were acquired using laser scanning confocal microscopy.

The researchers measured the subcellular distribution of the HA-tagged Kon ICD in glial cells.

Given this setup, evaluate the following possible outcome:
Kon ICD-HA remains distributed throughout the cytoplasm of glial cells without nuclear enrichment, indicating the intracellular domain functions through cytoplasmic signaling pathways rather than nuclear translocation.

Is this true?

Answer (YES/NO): NO